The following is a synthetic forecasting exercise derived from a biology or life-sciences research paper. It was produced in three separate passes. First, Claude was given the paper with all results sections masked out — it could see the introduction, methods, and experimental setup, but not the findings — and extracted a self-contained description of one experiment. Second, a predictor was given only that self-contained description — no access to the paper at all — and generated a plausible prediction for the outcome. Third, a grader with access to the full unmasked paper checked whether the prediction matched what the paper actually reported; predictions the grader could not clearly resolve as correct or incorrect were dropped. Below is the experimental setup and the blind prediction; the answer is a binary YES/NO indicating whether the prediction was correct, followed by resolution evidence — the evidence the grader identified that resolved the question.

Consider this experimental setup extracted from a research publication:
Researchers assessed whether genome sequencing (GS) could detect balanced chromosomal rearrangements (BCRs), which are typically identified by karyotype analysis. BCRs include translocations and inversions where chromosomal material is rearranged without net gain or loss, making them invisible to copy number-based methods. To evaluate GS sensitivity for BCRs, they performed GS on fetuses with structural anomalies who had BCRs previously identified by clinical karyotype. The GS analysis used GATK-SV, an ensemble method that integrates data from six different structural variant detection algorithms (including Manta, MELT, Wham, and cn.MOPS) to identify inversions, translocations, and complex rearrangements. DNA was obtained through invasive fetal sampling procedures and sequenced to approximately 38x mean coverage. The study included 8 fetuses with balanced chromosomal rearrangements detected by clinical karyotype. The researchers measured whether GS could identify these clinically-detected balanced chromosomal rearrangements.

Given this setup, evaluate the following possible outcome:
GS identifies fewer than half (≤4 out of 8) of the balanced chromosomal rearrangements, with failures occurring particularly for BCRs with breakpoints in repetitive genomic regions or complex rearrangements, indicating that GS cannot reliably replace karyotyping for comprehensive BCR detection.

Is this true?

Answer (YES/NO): NO